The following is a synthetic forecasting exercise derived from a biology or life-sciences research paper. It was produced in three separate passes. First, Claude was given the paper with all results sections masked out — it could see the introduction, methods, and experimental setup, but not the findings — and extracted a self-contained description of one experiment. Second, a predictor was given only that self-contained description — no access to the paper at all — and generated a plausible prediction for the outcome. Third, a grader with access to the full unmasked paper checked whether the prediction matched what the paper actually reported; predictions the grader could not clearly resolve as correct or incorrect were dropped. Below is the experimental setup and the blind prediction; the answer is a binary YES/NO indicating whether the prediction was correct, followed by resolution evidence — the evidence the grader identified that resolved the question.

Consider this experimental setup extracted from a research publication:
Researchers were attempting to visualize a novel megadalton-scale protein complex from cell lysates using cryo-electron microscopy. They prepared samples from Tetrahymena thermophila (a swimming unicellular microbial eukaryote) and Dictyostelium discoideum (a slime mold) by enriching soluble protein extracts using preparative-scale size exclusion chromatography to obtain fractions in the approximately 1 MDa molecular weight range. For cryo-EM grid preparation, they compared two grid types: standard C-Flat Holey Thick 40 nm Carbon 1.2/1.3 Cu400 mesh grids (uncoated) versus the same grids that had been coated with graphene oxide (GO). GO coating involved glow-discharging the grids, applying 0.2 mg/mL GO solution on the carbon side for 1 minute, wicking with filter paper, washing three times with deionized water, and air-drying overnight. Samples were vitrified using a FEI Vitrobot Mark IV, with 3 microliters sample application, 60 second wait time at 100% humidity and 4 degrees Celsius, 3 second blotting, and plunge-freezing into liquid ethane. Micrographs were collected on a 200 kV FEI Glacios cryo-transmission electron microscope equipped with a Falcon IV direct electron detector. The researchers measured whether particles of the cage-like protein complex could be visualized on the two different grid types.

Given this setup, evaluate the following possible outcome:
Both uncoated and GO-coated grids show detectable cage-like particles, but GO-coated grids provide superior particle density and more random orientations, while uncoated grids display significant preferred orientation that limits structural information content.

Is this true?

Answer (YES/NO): NO